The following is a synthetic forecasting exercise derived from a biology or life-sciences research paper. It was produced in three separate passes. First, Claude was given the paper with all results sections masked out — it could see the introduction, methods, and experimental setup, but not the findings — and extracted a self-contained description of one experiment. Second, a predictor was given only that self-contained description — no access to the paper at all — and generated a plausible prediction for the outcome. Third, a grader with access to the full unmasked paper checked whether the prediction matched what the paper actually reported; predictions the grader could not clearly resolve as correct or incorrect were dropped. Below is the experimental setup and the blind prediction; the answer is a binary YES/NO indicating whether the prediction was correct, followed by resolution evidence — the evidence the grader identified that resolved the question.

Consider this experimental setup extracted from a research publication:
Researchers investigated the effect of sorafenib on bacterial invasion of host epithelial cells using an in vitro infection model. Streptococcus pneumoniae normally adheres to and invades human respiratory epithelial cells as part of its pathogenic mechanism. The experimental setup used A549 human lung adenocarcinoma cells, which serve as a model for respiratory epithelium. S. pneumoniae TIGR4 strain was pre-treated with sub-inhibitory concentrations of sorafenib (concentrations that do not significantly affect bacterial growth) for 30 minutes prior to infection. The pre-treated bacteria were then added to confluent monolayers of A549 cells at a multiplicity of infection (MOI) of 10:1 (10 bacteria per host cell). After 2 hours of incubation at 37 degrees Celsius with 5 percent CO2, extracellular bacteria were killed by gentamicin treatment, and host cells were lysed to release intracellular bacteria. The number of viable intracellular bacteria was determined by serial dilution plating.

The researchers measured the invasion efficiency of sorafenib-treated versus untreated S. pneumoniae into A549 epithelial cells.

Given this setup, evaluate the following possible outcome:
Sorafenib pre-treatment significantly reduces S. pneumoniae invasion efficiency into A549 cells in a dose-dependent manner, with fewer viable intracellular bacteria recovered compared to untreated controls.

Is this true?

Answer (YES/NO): NO